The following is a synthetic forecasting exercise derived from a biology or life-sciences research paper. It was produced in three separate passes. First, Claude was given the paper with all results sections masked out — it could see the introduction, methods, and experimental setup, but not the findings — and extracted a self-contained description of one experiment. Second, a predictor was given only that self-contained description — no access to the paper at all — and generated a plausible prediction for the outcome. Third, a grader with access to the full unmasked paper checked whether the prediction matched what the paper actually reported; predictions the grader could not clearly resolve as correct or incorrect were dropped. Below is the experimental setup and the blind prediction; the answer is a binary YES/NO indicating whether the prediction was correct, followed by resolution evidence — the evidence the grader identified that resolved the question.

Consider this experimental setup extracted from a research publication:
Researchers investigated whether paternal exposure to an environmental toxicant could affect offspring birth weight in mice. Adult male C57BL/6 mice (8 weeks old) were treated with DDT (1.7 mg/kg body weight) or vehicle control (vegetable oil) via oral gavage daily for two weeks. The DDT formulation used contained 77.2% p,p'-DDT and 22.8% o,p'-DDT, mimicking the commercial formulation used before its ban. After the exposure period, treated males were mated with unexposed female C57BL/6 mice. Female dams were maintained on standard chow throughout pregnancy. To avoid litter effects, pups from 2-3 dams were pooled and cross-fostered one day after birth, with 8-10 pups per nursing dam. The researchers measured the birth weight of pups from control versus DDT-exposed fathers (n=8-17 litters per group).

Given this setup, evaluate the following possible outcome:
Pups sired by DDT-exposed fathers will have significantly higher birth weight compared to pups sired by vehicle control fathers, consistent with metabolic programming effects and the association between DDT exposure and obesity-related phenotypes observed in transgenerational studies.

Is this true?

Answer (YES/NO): NO